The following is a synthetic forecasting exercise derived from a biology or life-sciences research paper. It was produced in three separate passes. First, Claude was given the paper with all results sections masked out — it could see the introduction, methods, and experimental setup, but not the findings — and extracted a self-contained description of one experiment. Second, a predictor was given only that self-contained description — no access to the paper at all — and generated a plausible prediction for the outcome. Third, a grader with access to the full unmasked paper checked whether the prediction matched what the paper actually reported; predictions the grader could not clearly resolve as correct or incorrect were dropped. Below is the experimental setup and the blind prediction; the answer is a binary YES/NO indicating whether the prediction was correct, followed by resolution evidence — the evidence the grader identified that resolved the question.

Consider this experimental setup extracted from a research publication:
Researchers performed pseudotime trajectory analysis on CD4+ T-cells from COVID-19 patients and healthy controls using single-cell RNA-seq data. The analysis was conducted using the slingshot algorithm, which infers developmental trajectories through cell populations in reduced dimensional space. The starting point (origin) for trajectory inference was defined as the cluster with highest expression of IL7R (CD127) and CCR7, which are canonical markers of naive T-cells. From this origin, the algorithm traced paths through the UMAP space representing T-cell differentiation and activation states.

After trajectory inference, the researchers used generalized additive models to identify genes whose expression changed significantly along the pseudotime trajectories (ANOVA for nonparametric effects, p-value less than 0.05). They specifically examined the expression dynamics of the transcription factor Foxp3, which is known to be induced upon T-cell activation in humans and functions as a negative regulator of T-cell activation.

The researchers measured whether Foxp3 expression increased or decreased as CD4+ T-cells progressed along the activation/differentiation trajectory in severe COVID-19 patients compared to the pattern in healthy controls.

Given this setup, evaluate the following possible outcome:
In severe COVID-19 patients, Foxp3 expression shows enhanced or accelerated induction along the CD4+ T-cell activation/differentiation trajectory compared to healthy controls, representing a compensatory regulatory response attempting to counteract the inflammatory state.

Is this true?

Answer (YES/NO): NO